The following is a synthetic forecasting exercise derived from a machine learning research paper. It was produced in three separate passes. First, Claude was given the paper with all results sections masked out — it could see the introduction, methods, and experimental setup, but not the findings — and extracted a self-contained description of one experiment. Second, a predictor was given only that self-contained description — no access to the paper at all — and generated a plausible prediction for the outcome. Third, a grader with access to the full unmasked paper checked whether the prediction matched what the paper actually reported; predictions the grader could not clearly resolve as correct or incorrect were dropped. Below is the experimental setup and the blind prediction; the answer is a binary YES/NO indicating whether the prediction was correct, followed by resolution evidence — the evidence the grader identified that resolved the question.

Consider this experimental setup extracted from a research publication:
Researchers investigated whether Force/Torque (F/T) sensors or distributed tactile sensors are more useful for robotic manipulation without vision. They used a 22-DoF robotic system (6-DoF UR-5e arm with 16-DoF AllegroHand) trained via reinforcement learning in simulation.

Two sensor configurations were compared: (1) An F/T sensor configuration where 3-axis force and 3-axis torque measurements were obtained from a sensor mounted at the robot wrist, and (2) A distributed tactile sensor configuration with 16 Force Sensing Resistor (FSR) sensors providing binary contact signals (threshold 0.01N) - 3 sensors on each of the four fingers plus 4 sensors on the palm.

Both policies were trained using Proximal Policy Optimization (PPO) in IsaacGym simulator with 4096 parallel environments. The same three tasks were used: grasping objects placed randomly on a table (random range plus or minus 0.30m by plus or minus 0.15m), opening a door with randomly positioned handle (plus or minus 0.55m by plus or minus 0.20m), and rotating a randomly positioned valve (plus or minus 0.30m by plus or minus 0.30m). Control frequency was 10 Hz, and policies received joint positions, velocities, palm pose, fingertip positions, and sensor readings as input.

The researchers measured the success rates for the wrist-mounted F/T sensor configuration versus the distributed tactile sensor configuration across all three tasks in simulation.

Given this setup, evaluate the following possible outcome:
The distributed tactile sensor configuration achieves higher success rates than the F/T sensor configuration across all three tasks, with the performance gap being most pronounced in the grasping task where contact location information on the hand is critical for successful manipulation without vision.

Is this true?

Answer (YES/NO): YES